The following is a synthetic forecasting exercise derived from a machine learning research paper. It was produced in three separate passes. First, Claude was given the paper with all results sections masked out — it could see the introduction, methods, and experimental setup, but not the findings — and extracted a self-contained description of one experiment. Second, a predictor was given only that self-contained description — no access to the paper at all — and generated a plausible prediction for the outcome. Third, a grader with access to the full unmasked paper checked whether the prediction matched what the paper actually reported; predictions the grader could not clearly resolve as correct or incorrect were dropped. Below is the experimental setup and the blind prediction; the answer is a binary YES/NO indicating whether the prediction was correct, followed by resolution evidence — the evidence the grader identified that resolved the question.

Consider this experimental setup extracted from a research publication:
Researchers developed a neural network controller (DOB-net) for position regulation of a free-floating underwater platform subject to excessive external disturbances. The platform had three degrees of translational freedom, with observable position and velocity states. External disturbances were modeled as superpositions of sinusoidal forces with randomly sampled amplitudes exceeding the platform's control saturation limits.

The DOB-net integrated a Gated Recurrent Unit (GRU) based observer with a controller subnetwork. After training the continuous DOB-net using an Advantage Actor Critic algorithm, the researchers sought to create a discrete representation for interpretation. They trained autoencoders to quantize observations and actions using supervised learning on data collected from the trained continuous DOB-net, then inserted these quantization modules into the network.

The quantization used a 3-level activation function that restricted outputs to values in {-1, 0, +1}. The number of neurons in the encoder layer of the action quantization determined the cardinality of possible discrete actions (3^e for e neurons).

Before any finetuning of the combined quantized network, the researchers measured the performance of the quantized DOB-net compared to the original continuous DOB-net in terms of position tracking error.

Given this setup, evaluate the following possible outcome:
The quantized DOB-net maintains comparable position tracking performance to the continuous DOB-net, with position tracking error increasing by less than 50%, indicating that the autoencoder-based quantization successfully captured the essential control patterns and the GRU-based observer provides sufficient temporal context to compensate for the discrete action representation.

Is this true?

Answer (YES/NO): NO